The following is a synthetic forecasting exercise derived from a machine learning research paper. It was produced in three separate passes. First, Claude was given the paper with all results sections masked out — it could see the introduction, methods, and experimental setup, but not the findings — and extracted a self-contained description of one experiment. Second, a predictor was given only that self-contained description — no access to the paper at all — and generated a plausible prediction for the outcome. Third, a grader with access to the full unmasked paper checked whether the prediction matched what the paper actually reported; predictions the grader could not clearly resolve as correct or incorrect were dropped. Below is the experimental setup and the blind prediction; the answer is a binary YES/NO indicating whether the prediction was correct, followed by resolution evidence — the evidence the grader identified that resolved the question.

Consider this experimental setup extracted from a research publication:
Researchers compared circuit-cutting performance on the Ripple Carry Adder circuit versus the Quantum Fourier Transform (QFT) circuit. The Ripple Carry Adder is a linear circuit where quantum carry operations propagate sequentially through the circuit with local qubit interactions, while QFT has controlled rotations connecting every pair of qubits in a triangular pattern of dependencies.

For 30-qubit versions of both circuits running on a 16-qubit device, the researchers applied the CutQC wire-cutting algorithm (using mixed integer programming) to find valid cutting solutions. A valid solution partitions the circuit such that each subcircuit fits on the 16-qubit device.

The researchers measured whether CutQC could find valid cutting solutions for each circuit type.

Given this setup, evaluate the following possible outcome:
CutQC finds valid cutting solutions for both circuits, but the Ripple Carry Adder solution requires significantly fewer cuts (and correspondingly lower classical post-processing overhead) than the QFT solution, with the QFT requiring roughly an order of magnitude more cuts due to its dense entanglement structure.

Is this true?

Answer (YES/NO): NO